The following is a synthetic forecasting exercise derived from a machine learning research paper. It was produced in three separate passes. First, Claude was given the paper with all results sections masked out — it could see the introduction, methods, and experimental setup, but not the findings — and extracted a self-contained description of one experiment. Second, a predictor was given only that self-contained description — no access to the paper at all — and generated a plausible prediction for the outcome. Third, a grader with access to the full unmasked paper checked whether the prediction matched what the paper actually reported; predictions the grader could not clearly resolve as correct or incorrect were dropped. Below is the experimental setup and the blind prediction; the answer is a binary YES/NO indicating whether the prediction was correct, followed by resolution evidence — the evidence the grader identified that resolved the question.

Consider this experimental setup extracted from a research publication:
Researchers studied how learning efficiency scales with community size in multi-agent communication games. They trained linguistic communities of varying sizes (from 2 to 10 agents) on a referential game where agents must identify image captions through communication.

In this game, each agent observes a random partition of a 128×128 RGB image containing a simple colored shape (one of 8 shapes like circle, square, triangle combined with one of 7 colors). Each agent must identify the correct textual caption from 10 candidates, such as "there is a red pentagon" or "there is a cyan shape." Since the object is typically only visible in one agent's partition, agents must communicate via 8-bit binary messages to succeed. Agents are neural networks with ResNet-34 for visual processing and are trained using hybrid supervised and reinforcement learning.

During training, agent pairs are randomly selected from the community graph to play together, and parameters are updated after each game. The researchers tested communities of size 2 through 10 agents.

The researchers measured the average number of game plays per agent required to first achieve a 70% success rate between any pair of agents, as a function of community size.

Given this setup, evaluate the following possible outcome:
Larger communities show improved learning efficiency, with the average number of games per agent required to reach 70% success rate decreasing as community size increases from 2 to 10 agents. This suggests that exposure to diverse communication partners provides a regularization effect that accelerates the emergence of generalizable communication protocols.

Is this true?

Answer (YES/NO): NO